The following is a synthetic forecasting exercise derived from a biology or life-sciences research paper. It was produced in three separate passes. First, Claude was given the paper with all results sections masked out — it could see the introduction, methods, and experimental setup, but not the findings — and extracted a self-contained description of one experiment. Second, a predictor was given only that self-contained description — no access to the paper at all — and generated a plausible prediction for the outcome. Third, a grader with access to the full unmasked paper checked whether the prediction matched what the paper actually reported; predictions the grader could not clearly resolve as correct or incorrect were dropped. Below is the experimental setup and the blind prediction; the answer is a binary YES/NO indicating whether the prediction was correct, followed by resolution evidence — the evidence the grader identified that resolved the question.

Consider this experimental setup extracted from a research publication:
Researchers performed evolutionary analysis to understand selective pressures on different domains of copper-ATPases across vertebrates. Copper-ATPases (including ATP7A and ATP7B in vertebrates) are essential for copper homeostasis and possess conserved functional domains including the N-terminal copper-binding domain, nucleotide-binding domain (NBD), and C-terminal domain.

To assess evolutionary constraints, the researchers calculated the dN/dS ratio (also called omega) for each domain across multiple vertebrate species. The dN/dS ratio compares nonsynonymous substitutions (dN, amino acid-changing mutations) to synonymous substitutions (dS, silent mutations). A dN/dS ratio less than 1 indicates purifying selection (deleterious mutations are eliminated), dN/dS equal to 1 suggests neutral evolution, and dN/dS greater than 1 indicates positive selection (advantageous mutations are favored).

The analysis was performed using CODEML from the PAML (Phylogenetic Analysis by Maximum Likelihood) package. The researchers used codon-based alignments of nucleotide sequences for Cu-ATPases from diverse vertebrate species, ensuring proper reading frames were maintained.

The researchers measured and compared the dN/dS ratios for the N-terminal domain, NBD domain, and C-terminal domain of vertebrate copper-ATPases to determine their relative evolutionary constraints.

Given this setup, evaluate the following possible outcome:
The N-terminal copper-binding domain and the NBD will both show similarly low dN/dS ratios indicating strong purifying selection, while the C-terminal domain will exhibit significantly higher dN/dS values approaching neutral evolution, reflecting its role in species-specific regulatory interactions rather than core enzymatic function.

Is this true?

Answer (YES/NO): NO